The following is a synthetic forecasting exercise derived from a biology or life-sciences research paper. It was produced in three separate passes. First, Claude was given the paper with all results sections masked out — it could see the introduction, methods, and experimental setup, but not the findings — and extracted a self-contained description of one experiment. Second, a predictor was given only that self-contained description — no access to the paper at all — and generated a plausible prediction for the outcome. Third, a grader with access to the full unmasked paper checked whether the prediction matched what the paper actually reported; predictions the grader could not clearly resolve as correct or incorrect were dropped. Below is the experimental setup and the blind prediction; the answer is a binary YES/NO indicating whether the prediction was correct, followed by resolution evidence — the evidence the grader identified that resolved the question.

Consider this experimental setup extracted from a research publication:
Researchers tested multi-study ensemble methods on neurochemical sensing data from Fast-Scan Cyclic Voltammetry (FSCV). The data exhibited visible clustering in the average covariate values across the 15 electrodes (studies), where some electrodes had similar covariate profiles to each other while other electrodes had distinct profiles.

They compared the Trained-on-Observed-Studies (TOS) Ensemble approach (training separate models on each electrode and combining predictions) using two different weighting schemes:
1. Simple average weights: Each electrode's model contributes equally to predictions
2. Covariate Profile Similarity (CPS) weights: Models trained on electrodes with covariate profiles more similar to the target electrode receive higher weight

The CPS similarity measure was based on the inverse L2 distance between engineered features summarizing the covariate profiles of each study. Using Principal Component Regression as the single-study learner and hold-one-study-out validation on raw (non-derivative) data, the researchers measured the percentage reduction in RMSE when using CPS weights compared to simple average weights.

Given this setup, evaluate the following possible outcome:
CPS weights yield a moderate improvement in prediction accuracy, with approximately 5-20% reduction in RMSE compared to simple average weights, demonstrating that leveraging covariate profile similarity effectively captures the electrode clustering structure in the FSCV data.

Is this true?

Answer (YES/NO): NO